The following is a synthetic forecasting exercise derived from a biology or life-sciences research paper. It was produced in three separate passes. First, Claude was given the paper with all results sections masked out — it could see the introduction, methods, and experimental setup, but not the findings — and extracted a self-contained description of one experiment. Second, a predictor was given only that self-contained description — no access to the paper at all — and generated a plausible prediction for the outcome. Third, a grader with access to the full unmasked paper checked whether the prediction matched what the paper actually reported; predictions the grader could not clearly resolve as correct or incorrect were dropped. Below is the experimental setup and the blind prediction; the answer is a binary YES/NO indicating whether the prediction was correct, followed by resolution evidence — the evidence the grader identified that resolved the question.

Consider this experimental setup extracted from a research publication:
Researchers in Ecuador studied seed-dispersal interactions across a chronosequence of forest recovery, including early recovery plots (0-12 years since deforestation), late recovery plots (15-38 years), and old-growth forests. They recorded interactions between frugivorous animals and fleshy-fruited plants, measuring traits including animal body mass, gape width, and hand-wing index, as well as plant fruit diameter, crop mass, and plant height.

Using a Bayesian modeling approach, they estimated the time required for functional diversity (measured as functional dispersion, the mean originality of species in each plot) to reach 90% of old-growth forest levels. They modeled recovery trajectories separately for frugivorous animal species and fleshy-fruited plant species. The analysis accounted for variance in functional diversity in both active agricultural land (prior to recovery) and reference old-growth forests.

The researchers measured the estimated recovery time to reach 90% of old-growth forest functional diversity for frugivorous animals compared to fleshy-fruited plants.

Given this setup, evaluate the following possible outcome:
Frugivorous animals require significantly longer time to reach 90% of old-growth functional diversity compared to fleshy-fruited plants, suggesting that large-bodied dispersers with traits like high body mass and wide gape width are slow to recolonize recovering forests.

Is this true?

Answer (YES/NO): YES